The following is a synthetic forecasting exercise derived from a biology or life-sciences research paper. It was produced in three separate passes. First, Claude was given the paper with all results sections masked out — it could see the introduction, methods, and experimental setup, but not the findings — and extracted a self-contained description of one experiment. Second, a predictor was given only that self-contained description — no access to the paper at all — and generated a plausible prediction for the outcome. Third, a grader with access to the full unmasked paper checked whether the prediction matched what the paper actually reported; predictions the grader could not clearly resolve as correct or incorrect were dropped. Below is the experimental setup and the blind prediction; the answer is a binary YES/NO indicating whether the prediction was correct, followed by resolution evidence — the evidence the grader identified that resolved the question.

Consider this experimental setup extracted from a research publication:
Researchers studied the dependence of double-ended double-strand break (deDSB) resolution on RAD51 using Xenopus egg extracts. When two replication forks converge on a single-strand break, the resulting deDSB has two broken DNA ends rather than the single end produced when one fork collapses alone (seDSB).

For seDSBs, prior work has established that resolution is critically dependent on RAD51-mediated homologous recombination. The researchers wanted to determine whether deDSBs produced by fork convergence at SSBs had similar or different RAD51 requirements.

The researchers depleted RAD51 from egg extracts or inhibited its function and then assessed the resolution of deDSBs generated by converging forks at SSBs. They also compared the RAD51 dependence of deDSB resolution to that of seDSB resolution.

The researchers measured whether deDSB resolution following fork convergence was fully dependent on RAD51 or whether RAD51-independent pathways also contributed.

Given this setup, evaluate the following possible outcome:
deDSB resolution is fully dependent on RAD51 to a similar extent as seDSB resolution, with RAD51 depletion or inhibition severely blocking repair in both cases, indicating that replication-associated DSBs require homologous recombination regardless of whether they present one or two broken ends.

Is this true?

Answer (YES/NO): NO